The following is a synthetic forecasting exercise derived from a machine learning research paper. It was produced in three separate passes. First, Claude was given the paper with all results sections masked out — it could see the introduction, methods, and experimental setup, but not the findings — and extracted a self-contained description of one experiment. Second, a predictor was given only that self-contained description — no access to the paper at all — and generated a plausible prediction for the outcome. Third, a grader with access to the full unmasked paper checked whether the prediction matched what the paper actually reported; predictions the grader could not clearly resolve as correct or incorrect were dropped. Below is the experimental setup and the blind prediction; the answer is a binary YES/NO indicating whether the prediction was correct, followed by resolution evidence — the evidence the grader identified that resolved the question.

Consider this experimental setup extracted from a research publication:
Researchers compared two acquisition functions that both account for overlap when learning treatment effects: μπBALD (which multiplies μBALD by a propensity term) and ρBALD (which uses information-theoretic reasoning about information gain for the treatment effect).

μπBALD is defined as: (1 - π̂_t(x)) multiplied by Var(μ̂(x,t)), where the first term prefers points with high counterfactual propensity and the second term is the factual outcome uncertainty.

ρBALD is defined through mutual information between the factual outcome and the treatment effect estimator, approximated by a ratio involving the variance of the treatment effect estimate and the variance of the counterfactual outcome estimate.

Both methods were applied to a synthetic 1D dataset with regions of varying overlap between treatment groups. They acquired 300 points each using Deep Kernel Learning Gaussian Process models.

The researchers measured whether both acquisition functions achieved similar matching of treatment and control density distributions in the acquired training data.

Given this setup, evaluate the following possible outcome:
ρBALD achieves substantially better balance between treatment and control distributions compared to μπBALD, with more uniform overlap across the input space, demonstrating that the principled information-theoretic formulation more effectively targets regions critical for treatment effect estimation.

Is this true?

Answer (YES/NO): NO